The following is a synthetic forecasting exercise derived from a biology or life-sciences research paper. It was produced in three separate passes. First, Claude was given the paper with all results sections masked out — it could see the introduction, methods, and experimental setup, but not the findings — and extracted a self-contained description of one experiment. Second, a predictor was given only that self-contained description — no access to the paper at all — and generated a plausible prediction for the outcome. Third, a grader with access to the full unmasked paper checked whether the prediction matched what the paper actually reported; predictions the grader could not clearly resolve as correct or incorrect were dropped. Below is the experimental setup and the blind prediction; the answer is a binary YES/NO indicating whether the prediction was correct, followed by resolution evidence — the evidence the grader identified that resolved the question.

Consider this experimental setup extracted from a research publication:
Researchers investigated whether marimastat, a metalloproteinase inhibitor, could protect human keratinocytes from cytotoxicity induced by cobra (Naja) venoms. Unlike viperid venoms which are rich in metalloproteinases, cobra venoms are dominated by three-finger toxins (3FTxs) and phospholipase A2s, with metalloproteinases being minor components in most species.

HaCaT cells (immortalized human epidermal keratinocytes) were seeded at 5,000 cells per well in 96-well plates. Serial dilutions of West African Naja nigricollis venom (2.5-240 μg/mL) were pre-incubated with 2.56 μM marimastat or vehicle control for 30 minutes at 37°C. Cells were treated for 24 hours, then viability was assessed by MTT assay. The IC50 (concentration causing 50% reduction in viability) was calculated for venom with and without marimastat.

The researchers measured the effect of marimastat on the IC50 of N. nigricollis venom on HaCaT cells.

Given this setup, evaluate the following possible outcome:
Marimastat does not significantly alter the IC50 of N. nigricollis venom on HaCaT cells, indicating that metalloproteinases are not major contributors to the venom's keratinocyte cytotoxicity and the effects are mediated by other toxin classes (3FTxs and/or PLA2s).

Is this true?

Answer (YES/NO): YES